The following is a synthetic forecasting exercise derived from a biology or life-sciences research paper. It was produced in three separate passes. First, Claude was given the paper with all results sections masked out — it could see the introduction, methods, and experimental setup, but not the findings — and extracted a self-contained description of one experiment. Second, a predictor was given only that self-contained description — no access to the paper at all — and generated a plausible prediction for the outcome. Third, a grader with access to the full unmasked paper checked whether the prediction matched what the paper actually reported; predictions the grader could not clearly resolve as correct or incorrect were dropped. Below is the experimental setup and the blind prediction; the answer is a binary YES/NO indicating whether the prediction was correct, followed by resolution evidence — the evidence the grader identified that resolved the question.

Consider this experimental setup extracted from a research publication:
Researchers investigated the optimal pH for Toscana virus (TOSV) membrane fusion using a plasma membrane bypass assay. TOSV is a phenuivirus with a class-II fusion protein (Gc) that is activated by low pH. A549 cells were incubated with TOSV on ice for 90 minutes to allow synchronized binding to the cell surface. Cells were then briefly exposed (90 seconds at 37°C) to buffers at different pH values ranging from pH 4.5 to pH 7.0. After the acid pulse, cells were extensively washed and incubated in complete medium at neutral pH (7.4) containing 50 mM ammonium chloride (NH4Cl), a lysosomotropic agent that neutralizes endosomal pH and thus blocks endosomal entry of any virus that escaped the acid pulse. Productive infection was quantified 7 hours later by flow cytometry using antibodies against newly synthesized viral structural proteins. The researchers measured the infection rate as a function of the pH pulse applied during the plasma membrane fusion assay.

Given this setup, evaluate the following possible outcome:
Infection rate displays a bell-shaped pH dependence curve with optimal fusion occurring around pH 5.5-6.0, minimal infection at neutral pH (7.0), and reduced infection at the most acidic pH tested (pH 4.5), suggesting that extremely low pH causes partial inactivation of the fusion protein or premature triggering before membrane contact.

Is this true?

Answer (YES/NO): NO